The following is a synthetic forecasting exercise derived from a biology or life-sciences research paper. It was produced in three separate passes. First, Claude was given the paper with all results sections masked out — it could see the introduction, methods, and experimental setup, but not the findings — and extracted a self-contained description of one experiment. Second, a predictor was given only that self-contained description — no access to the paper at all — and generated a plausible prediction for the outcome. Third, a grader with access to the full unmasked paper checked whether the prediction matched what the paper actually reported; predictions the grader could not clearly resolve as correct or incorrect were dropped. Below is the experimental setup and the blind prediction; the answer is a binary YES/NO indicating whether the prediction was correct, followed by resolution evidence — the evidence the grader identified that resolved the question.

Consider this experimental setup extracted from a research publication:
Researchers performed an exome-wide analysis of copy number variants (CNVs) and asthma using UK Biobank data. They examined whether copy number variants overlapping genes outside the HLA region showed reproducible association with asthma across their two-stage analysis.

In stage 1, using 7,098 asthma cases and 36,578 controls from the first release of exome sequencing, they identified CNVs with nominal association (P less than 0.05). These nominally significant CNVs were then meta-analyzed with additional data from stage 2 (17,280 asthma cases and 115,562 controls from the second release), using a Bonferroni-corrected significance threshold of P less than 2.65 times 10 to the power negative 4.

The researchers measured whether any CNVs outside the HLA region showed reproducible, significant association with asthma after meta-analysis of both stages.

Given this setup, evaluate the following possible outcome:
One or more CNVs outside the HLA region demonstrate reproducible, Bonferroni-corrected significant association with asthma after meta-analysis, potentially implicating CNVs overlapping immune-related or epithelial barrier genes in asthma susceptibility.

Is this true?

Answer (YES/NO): NO